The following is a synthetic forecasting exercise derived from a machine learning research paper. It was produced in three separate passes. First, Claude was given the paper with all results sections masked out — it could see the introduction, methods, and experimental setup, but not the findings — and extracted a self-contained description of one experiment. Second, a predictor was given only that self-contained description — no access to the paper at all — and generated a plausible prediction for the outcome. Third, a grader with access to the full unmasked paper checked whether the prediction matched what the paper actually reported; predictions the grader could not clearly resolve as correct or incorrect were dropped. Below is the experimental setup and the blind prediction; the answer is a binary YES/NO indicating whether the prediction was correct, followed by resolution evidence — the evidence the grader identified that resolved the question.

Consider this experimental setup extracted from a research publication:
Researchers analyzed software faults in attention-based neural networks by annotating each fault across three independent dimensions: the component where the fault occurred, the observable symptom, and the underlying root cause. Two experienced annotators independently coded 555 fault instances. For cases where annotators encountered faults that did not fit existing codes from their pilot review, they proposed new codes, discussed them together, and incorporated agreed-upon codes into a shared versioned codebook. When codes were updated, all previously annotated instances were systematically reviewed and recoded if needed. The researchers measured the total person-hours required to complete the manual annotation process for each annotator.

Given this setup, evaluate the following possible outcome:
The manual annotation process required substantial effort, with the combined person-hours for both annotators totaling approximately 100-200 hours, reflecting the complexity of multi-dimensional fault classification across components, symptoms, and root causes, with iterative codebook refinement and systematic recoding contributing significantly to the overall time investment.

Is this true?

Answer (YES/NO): NO